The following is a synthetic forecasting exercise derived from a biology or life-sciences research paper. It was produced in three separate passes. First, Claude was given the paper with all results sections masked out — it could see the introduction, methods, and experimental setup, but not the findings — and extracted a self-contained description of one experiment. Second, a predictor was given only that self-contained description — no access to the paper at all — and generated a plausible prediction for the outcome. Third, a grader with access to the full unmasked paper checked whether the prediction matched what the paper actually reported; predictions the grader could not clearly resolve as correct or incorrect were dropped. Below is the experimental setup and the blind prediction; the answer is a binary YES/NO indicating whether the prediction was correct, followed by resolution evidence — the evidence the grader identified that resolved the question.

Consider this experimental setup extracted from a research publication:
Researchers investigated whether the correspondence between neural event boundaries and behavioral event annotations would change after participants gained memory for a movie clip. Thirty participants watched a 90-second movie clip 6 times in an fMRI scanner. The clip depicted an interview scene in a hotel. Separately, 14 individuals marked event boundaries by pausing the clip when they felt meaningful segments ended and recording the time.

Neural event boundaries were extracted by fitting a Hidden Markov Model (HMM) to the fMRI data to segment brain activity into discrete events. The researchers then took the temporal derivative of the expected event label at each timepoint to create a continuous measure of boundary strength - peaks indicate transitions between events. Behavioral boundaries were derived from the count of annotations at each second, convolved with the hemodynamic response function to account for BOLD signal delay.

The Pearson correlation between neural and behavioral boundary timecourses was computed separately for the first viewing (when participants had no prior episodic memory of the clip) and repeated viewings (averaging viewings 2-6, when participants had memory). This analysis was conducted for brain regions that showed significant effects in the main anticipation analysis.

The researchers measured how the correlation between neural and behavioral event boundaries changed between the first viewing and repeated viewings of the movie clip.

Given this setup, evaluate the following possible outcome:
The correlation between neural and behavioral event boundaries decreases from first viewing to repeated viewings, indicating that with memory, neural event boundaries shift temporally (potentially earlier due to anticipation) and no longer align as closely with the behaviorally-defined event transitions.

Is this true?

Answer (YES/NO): YES